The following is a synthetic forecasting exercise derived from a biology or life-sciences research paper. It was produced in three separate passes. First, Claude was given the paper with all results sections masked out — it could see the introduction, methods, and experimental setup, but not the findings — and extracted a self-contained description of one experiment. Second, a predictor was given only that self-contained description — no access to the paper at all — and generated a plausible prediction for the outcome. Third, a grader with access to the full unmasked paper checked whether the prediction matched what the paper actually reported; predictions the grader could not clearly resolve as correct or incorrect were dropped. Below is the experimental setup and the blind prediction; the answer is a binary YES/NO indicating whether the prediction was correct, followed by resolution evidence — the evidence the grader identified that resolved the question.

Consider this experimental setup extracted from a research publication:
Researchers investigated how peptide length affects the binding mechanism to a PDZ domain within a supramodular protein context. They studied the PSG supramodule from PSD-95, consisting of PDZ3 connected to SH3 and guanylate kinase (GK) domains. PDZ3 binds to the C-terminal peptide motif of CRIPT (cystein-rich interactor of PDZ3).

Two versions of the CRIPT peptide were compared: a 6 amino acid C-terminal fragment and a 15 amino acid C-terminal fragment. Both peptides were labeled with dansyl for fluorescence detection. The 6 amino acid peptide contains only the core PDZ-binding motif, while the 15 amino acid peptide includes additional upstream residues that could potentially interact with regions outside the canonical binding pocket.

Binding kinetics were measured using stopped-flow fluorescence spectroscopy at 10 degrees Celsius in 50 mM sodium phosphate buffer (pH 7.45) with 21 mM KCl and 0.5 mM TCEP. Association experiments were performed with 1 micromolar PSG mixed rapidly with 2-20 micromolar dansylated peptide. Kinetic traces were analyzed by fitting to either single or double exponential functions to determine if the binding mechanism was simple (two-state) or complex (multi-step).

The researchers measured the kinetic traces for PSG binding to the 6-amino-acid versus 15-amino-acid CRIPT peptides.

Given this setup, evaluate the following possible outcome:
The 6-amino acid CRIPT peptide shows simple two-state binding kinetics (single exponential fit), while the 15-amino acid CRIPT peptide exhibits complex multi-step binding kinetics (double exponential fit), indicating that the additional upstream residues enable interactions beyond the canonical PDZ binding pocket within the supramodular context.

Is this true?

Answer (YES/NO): NO